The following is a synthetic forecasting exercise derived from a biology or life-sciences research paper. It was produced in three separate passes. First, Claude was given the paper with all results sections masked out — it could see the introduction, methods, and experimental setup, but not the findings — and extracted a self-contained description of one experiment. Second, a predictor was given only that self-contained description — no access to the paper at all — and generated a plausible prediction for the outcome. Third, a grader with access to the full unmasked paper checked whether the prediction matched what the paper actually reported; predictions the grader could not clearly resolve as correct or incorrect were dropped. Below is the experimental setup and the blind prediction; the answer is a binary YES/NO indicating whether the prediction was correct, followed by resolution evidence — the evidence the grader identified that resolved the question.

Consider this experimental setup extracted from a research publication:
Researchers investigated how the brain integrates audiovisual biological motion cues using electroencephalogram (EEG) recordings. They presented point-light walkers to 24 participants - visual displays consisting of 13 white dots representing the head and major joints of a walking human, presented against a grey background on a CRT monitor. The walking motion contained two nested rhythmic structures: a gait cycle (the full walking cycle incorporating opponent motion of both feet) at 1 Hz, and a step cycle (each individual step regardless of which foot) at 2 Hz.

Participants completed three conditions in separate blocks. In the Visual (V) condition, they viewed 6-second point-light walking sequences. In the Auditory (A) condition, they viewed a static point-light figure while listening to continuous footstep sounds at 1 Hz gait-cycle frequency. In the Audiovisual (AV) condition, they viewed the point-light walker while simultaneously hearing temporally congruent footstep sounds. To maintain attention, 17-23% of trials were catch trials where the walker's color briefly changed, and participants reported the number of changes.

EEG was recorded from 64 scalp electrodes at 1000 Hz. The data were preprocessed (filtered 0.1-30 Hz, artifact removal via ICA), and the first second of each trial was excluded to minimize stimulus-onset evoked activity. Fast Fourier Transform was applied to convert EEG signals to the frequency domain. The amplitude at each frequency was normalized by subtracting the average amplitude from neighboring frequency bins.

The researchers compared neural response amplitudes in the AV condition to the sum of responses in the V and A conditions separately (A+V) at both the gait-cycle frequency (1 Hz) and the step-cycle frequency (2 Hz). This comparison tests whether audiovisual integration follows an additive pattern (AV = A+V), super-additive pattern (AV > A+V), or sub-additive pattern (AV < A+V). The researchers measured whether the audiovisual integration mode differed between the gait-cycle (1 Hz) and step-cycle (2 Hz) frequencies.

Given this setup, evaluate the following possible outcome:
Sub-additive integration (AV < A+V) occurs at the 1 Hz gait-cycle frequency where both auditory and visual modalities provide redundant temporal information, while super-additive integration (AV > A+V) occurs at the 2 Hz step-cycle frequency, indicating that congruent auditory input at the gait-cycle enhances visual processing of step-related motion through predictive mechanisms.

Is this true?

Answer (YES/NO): NO